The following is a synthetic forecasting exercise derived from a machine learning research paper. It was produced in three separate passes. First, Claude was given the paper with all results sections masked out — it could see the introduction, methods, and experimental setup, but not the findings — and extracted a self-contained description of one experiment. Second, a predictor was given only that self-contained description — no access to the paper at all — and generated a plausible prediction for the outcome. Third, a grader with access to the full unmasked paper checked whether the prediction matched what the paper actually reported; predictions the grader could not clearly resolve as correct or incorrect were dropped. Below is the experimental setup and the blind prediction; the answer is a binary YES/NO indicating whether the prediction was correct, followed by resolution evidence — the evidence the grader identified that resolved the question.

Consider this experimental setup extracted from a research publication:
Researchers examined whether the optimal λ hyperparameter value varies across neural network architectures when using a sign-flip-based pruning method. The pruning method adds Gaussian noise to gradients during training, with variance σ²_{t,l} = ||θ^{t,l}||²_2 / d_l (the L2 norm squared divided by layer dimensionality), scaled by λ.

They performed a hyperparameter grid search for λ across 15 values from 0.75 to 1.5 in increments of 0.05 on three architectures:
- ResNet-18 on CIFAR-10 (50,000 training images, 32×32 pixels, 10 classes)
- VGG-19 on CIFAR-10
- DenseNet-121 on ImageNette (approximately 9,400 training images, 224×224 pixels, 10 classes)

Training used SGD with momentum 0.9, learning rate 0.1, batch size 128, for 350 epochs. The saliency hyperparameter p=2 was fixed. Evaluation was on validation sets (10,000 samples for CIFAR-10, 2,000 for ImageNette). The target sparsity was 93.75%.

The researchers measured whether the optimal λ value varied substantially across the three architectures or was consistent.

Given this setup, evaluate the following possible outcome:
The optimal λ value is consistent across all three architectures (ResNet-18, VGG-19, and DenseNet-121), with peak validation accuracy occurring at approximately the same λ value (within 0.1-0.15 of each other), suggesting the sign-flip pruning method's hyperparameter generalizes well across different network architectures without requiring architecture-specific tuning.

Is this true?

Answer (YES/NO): YES